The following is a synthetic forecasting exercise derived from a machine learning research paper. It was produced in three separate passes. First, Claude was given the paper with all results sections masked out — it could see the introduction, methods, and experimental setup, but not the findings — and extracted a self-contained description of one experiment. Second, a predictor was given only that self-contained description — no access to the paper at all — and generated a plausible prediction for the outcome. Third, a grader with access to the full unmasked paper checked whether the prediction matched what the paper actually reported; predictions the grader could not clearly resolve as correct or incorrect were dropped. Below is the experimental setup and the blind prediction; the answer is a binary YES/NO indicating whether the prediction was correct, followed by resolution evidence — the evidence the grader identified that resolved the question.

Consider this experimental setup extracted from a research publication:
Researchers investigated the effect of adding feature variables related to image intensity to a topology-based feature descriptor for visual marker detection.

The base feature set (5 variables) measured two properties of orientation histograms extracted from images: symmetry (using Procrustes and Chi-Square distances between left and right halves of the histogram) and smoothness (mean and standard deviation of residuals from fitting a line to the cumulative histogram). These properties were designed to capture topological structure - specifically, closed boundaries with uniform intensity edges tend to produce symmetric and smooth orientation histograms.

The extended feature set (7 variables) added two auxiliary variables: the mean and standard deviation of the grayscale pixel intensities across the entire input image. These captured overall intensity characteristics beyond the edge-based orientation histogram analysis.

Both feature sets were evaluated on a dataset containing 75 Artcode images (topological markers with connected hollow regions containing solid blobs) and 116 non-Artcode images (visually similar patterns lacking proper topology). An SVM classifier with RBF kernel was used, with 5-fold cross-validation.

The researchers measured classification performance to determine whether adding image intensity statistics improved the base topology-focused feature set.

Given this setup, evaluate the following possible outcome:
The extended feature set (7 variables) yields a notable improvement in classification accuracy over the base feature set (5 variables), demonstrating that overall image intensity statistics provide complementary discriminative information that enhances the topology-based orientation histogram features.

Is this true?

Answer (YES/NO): YES